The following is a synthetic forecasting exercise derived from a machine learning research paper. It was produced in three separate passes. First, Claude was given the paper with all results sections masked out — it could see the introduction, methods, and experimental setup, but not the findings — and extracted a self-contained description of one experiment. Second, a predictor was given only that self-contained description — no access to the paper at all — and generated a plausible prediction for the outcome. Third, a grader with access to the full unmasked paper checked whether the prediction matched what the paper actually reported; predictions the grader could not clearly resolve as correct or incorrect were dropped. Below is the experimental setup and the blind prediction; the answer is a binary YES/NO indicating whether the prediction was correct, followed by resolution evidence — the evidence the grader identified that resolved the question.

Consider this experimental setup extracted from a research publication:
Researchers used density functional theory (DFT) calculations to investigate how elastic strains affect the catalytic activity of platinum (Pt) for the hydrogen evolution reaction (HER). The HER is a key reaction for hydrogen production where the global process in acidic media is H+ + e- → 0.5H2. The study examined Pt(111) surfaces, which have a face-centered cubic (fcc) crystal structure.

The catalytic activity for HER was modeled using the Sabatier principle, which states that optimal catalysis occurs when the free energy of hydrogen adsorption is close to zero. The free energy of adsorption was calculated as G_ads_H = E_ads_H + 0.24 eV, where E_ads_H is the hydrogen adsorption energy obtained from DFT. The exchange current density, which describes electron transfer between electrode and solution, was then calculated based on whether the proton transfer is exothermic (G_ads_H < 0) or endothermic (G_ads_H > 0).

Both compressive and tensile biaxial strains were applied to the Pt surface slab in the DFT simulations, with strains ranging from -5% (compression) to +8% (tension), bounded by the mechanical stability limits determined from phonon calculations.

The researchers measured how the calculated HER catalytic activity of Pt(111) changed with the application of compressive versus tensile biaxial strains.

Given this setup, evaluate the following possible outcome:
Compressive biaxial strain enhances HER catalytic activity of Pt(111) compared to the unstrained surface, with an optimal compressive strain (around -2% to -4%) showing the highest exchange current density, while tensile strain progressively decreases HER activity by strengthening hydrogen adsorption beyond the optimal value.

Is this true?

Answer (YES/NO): NO